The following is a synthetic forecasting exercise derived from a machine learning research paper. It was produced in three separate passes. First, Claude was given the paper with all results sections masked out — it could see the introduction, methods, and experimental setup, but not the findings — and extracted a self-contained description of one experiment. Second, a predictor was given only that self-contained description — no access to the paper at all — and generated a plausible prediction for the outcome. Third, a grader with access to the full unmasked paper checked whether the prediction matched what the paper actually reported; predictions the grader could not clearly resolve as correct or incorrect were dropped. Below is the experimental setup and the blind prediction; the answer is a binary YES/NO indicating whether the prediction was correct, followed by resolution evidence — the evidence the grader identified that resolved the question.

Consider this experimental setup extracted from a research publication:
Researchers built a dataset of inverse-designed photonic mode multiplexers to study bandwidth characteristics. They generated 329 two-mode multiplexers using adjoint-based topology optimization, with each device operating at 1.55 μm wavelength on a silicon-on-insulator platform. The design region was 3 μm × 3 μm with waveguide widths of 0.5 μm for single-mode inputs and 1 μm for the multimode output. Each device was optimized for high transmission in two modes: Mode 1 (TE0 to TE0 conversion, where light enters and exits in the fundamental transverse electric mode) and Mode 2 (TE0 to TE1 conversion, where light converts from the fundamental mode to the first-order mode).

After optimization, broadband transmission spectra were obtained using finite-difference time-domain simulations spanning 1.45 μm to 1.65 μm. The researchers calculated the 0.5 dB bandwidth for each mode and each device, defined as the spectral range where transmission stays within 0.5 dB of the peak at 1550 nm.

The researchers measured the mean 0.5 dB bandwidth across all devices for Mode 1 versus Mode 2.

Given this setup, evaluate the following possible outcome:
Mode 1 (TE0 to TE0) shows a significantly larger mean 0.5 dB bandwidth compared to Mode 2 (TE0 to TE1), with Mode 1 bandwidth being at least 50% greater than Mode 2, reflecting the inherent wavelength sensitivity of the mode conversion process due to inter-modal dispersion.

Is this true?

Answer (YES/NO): NO